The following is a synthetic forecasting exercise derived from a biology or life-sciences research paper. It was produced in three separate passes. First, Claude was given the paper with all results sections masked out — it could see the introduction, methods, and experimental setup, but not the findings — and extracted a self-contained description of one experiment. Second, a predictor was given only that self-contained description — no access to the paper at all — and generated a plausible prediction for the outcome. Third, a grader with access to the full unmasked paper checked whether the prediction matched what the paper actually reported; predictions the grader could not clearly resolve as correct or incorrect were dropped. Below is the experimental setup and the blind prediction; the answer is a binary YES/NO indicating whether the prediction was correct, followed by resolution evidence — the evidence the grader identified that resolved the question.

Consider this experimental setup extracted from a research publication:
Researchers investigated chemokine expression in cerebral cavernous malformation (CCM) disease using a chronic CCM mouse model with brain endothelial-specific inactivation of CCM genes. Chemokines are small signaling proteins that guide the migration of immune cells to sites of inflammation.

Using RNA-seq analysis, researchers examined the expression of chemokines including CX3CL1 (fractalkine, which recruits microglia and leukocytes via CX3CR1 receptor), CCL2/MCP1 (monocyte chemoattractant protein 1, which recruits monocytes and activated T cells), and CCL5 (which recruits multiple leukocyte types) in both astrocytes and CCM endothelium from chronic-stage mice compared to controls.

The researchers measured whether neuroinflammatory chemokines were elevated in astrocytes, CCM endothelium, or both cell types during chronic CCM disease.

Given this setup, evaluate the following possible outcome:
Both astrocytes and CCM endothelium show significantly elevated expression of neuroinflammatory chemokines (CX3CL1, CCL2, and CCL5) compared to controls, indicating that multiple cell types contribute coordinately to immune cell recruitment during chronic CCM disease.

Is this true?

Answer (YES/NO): NO